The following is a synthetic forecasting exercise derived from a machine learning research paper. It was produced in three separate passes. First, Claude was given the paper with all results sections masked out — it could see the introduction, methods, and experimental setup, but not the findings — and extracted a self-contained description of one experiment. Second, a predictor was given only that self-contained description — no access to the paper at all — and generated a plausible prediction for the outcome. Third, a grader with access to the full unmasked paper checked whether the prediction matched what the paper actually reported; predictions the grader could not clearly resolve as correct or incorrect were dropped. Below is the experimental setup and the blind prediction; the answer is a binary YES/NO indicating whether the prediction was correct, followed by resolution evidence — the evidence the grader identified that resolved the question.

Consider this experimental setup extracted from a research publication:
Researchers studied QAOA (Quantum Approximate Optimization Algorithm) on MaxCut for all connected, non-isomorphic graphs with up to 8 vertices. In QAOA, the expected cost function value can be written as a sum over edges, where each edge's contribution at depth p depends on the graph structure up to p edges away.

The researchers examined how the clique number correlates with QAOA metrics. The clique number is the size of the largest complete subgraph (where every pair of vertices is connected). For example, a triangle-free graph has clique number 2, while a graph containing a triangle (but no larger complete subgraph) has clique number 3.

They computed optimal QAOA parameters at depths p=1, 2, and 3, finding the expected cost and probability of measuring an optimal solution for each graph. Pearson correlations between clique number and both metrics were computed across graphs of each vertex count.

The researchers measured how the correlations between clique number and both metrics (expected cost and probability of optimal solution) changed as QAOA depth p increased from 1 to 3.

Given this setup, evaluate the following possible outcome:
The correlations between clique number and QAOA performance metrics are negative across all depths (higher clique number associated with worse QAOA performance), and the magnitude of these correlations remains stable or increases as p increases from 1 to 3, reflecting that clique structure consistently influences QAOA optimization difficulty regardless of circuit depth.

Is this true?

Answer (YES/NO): NO